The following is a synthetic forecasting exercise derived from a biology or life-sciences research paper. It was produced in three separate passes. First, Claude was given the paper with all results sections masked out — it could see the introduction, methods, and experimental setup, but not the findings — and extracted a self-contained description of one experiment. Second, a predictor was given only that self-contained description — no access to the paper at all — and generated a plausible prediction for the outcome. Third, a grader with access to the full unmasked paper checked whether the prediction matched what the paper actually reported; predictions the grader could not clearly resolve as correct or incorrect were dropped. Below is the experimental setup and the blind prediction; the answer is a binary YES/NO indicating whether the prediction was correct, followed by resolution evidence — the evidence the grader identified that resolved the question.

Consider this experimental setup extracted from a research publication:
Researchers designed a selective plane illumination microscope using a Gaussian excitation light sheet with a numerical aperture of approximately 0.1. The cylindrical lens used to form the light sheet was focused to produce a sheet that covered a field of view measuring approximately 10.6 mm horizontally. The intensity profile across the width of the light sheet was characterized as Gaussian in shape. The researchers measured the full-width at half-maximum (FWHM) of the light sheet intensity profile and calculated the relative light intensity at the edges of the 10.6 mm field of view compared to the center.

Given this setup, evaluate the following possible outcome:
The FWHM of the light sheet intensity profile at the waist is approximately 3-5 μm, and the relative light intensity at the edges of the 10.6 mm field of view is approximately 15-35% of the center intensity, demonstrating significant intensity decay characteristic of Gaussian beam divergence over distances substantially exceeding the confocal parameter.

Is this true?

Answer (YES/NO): NO